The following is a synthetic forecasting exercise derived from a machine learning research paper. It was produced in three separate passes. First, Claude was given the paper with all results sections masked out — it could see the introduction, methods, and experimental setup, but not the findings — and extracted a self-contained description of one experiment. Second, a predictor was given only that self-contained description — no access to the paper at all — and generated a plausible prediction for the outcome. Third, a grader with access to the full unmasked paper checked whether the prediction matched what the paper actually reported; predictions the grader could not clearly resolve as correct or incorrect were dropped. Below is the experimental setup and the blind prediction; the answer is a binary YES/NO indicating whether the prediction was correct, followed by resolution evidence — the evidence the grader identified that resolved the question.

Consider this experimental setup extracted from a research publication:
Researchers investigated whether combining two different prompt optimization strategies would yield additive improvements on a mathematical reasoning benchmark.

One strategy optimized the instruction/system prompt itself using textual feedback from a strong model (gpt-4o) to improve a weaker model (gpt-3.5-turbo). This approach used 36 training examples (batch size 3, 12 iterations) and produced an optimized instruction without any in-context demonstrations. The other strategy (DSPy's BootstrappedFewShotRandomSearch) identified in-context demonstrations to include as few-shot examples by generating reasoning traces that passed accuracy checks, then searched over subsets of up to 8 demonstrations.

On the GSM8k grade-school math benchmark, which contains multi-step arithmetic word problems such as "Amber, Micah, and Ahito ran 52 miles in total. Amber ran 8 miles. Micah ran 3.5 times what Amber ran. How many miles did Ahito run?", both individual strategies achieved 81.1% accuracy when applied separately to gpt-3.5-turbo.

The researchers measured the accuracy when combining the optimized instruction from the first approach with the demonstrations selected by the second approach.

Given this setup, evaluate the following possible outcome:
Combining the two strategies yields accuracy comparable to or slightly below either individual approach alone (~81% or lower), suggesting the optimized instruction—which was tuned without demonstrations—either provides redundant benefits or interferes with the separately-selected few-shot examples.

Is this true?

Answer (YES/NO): NO